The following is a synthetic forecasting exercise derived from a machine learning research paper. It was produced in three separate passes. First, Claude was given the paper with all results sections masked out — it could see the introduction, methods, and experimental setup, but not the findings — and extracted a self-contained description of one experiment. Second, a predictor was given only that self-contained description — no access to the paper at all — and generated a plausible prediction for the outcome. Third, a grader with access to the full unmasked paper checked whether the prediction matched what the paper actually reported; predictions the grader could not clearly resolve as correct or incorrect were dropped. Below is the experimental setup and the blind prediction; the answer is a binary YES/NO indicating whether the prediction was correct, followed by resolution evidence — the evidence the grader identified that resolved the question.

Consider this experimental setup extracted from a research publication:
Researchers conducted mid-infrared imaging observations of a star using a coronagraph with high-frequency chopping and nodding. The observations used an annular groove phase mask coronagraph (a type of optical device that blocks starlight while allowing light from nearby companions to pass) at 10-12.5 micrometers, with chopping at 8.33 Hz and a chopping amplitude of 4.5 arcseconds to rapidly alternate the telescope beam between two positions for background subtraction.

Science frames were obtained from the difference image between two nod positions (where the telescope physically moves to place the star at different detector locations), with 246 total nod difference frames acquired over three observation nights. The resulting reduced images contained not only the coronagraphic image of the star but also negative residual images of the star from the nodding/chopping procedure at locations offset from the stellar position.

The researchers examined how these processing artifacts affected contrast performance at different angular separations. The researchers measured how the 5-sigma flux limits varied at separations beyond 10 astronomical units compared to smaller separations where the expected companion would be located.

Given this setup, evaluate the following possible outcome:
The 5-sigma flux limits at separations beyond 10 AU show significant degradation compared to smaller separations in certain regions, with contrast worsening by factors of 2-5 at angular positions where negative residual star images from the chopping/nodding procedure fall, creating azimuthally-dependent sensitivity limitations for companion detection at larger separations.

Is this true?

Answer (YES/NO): NO